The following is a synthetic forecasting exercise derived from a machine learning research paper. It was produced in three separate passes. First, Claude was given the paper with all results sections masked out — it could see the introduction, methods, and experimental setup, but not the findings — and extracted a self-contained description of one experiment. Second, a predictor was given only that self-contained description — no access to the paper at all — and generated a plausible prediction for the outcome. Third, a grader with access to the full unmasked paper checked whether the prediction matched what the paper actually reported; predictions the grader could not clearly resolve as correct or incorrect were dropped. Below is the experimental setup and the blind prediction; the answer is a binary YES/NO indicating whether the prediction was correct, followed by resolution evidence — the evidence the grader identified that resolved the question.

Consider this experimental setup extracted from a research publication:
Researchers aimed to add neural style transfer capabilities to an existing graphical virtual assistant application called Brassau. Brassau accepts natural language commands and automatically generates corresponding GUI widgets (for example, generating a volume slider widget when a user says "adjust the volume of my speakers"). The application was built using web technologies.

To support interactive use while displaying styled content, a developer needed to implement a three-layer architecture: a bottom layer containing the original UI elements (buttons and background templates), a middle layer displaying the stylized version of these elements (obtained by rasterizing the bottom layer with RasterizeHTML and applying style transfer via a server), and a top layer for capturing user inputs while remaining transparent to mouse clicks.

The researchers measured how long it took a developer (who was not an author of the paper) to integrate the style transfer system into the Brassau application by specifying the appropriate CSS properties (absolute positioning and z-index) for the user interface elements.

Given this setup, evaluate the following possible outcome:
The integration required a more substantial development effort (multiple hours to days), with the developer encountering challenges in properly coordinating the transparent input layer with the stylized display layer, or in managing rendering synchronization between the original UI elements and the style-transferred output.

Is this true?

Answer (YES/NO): NO